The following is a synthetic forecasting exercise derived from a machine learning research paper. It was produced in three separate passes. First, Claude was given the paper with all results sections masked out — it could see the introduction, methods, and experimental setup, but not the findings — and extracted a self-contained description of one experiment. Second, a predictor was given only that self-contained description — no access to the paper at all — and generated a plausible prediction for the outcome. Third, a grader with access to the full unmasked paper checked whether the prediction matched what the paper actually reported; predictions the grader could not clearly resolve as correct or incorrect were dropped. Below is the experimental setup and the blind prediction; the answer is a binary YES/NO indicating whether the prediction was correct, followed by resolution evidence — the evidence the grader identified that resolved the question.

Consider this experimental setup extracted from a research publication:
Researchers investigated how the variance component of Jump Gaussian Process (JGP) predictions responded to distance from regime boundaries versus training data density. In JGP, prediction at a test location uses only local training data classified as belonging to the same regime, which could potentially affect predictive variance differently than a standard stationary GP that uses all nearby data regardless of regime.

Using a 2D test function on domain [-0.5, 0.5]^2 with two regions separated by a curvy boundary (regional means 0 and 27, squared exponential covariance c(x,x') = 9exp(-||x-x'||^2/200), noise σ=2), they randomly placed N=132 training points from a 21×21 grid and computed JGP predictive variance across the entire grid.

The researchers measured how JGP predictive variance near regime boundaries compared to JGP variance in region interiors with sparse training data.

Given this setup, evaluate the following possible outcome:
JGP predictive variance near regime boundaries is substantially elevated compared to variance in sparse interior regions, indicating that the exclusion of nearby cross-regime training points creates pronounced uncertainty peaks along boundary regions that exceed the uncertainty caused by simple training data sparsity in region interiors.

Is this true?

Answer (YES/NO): NO